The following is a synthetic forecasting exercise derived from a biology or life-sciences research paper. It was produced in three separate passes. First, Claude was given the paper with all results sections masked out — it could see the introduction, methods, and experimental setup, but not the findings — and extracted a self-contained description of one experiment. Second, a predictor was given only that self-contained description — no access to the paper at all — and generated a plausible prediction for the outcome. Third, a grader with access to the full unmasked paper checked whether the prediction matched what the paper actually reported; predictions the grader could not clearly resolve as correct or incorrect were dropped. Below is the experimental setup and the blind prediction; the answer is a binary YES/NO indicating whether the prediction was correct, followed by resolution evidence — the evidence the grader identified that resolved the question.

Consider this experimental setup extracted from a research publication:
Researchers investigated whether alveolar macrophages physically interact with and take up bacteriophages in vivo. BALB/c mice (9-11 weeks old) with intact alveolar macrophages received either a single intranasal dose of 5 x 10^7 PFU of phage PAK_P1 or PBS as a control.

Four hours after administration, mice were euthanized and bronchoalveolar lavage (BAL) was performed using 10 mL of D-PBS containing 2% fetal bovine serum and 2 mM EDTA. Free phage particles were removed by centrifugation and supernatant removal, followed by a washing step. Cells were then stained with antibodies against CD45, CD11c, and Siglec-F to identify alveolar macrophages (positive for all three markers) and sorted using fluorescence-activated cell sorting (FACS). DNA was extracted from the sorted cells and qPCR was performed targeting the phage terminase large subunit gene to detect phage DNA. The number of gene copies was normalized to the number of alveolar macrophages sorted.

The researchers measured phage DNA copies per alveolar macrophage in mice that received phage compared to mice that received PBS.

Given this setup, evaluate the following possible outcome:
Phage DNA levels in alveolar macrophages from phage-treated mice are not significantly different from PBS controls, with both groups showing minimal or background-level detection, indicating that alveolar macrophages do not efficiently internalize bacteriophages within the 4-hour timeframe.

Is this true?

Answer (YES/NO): NO